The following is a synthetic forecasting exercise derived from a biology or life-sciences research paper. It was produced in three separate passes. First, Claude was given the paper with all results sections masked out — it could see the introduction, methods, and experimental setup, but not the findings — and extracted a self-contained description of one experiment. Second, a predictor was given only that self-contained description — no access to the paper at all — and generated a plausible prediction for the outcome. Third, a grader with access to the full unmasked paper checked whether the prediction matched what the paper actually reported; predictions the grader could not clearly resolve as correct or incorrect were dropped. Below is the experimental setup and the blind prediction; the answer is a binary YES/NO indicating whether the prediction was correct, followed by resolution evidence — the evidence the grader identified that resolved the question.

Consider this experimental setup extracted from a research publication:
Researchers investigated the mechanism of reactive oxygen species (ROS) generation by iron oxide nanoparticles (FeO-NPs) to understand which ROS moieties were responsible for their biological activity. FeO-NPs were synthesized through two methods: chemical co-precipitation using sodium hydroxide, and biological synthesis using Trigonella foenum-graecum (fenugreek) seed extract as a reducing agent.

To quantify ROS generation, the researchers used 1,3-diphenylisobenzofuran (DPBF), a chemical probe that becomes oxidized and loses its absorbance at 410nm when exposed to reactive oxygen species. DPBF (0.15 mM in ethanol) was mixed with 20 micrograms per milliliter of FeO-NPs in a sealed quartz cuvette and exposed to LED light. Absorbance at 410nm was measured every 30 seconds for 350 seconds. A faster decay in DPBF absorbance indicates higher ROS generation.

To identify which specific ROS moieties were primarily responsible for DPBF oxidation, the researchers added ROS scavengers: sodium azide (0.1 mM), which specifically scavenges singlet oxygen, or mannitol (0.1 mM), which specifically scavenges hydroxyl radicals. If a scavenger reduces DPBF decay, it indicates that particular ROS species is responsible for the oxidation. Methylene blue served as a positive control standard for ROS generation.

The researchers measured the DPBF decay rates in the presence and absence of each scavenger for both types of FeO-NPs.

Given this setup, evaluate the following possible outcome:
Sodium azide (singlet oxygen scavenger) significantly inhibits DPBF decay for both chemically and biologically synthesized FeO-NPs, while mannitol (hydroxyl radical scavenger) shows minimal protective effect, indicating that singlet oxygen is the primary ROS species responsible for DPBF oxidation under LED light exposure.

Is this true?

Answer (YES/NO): NO